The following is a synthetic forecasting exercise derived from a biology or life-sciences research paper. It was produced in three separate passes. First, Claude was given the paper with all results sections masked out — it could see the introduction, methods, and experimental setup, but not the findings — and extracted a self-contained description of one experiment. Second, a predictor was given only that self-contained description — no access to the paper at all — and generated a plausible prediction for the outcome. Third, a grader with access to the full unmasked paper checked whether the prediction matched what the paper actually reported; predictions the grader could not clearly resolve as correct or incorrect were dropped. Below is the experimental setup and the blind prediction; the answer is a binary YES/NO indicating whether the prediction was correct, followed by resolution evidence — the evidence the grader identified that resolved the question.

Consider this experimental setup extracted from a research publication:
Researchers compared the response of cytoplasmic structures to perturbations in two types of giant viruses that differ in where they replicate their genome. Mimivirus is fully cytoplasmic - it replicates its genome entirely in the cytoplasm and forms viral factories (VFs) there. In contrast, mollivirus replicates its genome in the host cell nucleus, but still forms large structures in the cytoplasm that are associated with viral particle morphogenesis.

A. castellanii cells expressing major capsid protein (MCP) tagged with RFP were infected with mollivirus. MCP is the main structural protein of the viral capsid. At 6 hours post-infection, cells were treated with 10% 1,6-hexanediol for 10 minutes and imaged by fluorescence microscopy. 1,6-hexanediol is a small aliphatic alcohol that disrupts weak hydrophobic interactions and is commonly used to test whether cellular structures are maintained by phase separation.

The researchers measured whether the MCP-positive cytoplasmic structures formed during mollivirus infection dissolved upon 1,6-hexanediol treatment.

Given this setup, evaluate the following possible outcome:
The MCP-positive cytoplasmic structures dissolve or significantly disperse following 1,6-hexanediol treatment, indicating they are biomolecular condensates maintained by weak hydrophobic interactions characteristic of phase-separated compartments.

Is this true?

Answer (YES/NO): YES